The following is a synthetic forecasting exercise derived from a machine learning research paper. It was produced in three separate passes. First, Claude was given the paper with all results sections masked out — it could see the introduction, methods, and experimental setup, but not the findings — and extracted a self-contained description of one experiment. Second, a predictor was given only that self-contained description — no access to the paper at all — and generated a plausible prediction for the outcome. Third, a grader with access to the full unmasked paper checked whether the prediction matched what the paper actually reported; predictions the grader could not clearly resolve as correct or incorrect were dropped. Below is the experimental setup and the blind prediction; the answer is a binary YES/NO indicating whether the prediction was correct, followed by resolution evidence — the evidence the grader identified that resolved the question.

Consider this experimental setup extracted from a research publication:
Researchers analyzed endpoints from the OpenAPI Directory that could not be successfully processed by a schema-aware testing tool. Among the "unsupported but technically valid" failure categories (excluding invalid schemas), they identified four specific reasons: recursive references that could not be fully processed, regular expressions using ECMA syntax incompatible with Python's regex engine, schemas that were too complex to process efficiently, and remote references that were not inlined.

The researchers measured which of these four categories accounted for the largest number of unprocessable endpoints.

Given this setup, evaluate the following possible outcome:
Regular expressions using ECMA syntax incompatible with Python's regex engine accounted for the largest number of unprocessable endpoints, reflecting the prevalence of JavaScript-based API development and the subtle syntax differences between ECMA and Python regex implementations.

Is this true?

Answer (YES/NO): NO